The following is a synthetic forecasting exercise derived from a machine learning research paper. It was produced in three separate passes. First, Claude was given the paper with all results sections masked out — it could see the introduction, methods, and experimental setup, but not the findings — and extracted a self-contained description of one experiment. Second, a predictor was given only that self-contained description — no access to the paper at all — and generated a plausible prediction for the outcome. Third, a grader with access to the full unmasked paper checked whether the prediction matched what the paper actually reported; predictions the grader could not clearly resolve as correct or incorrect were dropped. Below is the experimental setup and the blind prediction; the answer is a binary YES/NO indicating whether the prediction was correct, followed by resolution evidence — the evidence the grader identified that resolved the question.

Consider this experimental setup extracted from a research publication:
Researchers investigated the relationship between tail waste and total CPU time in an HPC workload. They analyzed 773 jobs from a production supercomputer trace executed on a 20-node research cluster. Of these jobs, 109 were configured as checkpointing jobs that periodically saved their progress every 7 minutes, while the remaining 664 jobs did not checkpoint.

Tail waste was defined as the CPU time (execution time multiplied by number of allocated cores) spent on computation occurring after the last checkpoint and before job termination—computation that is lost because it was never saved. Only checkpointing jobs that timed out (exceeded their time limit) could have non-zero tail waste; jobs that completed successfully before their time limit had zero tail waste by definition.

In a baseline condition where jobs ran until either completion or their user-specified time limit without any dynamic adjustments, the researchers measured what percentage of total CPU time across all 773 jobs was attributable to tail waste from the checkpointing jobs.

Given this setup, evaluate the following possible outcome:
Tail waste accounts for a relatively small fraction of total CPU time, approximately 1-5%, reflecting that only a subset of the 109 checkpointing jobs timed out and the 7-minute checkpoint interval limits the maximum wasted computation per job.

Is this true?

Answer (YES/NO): YES